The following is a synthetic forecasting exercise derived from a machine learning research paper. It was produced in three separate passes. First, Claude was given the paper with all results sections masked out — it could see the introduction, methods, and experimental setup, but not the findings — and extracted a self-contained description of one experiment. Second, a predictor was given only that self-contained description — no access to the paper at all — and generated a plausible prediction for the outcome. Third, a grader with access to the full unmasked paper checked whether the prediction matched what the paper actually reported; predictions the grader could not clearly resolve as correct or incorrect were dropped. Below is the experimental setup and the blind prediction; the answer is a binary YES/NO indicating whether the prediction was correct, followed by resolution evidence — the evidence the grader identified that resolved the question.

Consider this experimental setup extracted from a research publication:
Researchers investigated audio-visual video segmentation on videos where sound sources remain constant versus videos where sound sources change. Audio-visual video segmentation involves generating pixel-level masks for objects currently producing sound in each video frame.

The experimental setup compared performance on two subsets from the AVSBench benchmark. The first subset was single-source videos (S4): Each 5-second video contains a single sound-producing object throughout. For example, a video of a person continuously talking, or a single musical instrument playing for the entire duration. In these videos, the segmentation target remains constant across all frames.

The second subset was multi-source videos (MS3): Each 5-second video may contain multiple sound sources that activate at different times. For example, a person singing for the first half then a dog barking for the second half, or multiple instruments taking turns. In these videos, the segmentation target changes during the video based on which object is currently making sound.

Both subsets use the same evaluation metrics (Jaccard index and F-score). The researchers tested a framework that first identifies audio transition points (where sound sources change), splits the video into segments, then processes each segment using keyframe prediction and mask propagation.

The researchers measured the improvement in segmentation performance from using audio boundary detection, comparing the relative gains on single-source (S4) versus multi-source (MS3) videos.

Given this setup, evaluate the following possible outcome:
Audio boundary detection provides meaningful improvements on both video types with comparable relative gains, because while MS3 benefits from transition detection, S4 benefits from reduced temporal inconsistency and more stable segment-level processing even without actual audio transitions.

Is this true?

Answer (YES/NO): NO